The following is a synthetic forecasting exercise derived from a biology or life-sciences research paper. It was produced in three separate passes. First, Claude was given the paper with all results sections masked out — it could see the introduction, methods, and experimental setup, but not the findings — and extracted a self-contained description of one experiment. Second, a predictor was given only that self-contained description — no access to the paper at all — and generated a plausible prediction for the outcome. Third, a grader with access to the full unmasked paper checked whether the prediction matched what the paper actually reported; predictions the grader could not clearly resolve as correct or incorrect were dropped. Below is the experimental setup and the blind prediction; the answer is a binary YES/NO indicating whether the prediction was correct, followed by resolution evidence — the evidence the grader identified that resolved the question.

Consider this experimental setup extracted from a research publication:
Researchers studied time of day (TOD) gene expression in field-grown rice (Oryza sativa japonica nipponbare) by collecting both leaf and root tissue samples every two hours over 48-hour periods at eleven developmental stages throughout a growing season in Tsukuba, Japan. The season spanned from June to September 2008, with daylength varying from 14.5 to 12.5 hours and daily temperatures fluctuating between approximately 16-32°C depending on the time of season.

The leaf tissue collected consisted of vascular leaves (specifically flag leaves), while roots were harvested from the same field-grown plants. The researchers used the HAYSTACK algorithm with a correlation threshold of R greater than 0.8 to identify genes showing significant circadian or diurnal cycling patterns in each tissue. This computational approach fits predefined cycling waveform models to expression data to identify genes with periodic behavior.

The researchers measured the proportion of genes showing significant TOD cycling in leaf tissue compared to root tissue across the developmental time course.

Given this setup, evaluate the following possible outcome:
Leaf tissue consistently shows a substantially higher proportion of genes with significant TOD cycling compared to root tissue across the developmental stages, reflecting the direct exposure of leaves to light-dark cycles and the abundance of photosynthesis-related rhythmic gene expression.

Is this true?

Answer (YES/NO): YES